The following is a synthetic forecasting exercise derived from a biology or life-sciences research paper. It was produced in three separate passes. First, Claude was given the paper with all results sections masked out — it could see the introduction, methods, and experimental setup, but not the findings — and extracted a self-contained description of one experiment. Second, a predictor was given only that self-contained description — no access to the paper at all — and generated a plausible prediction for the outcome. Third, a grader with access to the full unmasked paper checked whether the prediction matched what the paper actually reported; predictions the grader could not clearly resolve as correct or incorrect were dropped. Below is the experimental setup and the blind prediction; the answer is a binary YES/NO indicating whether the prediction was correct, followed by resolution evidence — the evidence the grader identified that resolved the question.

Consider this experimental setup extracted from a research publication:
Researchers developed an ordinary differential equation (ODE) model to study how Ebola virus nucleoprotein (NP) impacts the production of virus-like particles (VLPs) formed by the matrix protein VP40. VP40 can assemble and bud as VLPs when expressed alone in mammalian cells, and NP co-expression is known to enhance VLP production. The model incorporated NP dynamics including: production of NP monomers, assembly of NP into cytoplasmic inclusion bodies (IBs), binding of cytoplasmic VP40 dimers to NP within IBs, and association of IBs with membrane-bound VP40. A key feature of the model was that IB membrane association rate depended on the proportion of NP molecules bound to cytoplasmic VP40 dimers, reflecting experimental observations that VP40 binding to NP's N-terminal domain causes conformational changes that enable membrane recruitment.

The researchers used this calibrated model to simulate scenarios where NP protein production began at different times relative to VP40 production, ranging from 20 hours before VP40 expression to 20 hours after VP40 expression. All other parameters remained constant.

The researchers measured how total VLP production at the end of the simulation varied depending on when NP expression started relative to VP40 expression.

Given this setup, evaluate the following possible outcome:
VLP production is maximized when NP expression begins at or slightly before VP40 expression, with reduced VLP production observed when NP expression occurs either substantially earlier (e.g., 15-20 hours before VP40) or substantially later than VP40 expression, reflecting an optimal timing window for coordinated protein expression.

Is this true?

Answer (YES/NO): YES